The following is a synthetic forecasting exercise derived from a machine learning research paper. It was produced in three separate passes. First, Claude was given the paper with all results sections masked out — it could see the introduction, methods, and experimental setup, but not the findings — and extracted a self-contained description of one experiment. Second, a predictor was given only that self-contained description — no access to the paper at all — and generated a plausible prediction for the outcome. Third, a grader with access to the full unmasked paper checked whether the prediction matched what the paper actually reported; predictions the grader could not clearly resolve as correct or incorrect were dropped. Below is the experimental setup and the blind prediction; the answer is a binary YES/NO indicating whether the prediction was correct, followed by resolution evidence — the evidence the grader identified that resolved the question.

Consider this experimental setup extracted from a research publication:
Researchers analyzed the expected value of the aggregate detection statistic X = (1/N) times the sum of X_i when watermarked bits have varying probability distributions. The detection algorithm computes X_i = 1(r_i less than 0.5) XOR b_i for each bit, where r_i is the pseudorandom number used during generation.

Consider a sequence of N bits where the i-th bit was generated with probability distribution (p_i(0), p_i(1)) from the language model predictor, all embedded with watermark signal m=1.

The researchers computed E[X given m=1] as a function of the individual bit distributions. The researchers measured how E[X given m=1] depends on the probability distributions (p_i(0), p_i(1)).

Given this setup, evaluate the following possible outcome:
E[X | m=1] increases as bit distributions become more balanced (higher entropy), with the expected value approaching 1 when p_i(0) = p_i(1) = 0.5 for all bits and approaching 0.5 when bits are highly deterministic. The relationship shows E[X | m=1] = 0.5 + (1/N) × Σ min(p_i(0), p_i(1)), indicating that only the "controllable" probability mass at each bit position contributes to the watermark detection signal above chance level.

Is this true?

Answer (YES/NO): YES